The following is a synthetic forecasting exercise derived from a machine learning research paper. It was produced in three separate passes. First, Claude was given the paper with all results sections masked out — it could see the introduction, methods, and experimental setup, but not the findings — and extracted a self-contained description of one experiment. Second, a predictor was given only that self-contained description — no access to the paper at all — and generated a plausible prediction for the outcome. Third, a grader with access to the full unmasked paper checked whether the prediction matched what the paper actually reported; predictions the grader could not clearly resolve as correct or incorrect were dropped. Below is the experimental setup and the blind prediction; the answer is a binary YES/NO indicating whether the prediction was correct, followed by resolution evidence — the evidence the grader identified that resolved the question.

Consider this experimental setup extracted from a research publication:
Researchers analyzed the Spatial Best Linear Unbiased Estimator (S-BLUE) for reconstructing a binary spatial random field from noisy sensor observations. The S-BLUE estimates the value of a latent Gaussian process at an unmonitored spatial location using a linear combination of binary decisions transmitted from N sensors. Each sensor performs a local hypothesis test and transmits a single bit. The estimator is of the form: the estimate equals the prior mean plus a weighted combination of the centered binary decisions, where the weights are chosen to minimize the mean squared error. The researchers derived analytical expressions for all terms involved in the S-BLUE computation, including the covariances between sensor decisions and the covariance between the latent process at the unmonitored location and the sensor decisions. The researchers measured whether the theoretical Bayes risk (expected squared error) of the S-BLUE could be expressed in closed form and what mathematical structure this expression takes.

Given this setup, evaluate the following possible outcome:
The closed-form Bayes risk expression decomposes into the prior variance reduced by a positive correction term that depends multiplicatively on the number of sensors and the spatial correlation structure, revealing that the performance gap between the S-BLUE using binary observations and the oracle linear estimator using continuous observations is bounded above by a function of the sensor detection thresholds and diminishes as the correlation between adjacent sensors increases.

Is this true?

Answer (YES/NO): NO